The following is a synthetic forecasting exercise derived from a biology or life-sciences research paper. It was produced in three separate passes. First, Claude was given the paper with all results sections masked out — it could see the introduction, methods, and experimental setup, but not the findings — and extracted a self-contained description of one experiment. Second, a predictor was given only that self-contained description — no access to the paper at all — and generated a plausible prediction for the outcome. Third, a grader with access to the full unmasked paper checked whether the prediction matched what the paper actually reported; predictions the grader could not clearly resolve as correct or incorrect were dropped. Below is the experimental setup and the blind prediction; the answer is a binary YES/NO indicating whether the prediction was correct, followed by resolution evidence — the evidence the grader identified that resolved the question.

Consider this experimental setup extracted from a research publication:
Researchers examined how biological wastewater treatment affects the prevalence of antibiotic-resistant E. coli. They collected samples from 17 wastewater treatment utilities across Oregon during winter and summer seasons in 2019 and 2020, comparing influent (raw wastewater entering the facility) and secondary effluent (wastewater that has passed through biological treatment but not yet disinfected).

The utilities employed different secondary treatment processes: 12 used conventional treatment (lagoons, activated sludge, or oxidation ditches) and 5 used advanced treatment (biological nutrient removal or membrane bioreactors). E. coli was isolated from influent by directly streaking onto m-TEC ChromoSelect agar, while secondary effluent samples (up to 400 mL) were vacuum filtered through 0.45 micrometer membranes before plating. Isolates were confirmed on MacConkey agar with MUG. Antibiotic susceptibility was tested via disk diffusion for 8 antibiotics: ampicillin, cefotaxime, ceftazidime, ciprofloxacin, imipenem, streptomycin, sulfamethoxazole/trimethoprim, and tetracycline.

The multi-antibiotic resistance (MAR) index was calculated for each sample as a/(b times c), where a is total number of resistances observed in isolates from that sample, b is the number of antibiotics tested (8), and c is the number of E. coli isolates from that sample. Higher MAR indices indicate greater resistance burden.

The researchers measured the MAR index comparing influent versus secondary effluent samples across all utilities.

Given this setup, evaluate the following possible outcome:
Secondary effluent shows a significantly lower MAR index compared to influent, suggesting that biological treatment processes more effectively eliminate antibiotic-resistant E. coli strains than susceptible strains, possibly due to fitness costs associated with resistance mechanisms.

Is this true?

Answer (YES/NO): NO